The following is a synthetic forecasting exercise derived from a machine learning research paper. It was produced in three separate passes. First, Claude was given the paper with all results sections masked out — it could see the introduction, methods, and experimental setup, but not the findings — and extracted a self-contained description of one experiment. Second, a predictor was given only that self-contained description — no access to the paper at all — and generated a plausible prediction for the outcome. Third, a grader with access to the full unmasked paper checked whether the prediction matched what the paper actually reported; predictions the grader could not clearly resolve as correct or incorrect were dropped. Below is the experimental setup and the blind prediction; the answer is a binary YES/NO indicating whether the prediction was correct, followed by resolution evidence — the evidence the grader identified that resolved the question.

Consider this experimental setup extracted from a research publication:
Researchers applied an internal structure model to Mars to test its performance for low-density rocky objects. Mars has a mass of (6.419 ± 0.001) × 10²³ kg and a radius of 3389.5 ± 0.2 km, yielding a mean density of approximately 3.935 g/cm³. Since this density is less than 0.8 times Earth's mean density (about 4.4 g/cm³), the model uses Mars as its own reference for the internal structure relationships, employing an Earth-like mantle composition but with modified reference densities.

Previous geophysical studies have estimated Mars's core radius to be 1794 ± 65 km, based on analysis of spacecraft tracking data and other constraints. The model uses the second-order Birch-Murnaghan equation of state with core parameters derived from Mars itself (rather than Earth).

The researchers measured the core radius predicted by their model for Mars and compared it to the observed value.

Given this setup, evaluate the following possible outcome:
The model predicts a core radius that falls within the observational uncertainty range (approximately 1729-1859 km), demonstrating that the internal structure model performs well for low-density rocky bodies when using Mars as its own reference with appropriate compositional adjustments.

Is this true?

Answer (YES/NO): YES